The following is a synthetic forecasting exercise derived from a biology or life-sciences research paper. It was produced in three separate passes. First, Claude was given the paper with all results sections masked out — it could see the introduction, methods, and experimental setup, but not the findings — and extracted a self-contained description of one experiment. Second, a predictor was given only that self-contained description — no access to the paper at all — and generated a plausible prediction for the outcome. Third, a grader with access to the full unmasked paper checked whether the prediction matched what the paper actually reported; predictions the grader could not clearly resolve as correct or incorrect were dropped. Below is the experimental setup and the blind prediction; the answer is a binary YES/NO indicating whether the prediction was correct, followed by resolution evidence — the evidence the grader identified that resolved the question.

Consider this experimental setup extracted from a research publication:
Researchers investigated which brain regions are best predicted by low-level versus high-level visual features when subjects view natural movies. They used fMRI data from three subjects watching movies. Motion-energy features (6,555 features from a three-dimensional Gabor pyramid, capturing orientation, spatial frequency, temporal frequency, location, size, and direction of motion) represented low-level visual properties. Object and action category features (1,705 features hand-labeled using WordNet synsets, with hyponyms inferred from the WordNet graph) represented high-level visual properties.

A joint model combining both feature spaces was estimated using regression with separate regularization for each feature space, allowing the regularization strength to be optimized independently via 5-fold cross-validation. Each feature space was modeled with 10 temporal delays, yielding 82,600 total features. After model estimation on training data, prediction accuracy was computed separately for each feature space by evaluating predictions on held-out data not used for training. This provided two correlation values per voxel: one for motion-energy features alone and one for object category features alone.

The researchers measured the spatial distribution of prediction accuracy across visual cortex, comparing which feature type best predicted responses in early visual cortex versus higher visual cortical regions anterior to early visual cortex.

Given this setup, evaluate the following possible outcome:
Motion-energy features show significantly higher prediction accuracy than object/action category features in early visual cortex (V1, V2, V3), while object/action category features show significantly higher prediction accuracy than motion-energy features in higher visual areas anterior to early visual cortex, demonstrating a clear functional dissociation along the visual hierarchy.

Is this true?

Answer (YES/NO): YES